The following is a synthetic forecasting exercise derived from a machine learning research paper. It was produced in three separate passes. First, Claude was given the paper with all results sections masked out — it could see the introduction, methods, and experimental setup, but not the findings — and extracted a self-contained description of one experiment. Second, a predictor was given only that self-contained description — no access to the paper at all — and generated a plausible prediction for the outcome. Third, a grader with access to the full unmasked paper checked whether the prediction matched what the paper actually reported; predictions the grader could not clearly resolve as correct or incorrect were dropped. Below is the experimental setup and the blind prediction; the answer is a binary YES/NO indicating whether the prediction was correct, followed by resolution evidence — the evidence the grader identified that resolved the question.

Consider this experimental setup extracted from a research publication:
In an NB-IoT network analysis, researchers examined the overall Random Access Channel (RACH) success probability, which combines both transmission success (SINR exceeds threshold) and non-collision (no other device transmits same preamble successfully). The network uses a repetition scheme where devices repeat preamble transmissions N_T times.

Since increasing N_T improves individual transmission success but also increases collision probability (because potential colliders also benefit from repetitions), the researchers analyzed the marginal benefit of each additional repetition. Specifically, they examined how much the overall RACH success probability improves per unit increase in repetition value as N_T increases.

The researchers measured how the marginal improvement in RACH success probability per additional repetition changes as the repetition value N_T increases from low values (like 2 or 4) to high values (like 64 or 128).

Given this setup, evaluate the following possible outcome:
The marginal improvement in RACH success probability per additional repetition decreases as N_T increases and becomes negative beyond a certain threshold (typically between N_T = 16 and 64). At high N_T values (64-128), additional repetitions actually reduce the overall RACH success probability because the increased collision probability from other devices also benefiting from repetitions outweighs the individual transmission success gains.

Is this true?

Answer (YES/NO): NO